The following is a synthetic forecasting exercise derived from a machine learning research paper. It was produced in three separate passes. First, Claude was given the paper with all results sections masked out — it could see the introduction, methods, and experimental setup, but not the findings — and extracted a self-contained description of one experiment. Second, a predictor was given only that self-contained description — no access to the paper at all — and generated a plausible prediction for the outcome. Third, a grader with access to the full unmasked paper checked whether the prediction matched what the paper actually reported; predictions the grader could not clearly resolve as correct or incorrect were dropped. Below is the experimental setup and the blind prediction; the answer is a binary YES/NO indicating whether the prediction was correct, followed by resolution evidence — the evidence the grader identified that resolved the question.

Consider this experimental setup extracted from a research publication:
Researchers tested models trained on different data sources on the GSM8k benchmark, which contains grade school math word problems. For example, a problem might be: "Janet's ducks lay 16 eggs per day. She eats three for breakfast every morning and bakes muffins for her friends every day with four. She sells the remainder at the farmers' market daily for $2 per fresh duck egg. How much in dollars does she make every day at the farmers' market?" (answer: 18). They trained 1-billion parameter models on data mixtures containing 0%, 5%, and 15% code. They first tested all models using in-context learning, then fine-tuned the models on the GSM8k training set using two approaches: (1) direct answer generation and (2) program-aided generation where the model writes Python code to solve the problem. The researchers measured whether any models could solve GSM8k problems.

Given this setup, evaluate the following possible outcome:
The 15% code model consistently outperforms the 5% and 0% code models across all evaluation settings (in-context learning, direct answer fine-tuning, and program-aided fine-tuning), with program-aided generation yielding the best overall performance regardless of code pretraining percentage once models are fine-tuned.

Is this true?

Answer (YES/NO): NO